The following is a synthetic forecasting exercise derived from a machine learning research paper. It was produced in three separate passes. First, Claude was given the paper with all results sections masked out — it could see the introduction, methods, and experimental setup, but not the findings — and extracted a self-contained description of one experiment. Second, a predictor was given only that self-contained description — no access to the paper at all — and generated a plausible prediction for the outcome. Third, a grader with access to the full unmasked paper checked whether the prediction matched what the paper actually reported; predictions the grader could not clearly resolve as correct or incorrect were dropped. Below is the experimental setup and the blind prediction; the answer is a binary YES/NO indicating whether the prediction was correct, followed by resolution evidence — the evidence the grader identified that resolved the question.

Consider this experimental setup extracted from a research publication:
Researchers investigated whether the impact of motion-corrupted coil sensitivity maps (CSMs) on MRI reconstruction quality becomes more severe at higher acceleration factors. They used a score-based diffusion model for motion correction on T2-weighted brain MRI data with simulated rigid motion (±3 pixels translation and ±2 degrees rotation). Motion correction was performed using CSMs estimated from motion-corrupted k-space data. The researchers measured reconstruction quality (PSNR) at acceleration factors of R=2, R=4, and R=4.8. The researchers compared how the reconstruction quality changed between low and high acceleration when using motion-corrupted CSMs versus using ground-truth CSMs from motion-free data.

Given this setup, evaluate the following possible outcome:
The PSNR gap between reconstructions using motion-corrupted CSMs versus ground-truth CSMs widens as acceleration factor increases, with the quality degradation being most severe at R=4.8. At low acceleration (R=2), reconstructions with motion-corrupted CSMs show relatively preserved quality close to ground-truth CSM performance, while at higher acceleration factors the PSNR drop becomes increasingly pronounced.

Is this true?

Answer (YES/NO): YES